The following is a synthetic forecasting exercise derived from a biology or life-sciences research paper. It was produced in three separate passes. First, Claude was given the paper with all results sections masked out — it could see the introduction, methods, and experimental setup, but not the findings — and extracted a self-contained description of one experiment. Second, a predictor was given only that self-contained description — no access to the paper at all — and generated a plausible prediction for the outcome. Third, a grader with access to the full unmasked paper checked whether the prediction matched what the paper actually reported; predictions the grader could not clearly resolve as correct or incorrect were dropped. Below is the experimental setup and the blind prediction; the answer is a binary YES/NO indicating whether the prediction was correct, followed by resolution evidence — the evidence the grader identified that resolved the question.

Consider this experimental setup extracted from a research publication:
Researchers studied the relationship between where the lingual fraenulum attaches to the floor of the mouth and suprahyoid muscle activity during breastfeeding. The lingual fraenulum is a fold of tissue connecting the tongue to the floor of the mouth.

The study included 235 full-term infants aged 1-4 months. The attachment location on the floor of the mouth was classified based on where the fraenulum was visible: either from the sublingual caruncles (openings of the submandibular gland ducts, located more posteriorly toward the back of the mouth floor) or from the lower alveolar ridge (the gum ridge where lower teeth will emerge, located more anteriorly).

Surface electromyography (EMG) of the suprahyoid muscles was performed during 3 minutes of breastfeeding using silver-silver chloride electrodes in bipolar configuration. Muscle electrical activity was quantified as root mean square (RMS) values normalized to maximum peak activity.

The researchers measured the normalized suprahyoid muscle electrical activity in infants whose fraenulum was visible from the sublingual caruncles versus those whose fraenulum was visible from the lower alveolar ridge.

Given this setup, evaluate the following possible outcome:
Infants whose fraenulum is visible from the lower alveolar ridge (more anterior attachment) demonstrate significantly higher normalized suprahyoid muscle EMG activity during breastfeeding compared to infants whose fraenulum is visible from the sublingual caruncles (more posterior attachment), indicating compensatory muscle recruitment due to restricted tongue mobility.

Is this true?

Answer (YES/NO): NO